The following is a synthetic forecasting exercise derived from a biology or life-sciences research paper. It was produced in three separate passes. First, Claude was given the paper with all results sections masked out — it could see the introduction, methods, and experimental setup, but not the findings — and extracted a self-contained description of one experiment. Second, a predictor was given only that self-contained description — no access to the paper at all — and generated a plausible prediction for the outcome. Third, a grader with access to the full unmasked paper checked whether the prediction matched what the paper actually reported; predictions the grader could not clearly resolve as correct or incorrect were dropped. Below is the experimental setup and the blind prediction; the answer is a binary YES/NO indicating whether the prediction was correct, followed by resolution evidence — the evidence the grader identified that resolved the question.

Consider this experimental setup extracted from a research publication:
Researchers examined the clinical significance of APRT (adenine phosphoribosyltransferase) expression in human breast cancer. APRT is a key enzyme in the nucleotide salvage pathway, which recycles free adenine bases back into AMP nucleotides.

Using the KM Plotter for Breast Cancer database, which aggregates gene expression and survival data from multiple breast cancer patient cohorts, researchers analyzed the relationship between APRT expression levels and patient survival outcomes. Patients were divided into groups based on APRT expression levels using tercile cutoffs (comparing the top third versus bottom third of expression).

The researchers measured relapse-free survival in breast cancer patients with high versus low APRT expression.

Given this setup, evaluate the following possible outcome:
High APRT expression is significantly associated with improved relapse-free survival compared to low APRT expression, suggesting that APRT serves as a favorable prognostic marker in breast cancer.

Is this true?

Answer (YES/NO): NO